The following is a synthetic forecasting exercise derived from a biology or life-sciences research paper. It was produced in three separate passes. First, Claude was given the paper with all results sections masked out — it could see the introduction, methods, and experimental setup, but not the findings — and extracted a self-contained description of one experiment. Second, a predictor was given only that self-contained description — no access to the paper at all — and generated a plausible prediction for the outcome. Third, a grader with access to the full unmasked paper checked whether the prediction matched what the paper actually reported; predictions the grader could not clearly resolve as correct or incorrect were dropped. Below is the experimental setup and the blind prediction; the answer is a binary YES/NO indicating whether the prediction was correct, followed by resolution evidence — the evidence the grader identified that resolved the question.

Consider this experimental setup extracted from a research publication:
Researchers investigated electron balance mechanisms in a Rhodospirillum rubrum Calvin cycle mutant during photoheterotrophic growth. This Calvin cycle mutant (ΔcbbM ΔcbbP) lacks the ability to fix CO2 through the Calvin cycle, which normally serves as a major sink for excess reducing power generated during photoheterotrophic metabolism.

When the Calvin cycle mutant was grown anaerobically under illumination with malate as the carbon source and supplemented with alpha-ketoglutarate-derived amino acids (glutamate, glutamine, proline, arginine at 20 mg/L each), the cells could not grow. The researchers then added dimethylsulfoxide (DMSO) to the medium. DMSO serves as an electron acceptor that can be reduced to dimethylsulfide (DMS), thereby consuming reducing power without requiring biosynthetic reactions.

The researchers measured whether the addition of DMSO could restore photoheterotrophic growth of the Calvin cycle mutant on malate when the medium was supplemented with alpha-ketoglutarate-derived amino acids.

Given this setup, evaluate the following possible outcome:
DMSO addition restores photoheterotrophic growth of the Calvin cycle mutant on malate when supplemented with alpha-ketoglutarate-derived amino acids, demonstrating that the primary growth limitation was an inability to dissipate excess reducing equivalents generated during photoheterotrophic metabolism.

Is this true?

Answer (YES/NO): YES